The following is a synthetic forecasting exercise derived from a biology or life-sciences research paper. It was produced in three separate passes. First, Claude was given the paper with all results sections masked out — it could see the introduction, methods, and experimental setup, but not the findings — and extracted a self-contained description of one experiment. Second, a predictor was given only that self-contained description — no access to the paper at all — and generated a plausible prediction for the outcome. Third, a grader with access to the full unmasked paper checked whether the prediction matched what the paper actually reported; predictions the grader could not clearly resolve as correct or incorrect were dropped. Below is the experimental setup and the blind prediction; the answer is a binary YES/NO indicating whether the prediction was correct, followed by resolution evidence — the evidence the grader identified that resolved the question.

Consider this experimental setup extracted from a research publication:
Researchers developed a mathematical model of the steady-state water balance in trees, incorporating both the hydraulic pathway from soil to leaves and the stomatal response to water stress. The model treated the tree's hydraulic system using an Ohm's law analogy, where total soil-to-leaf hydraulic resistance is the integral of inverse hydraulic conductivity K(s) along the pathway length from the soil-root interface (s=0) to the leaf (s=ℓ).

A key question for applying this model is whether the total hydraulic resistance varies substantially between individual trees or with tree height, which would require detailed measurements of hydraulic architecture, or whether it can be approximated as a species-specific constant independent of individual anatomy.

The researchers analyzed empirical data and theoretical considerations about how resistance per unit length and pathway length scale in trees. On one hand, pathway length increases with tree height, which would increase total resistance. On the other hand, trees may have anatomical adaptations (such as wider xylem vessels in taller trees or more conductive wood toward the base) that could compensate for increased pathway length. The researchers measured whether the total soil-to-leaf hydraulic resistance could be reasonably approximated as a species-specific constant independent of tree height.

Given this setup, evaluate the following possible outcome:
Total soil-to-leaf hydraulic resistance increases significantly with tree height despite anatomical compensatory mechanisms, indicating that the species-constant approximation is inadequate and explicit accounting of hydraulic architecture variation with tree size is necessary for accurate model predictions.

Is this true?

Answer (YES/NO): NO